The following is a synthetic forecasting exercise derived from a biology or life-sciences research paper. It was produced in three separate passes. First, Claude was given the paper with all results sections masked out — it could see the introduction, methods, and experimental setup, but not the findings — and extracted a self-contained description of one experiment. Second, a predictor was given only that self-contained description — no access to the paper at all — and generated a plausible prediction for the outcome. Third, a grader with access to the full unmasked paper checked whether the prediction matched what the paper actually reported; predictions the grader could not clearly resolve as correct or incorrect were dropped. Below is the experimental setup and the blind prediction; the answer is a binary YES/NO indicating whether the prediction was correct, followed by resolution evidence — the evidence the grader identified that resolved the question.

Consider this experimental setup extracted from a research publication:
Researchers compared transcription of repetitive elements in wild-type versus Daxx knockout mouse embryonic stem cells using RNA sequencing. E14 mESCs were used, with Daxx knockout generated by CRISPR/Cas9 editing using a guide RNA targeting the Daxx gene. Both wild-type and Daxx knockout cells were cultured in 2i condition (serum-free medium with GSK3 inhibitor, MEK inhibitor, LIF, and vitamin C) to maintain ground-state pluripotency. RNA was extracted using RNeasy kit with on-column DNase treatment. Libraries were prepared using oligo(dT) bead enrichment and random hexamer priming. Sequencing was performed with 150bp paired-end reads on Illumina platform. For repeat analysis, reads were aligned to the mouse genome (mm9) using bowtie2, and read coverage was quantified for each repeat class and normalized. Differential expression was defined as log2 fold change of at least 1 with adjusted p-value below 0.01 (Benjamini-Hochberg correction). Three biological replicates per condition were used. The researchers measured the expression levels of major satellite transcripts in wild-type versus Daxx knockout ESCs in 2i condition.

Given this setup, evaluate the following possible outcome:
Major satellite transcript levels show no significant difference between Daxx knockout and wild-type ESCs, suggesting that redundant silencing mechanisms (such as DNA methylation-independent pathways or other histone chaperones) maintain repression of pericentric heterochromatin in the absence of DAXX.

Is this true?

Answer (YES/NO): NO